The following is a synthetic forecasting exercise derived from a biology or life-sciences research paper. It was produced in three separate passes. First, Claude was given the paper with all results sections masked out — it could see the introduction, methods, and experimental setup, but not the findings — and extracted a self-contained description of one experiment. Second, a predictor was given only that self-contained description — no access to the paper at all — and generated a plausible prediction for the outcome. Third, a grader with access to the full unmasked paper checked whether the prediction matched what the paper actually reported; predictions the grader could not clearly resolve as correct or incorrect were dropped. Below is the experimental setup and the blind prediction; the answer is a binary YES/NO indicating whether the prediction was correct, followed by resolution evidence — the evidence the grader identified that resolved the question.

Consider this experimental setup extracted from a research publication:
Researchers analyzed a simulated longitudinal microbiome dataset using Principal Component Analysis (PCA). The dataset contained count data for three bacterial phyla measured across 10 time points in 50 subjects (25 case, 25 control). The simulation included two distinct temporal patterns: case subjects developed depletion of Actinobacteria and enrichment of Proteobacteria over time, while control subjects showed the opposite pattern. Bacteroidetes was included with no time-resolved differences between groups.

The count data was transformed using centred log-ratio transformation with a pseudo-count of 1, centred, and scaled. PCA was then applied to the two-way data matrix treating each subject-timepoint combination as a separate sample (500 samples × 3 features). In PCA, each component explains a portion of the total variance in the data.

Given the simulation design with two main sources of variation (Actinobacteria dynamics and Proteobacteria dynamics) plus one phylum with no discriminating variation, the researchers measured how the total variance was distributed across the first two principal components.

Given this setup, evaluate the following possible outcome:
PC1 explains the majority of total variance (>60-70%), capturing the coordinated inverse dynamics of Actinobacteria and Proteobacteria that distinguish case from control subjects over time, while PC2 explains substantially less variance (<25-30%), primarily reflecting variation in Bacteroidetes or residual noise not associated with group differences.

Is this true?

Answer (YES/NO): NO